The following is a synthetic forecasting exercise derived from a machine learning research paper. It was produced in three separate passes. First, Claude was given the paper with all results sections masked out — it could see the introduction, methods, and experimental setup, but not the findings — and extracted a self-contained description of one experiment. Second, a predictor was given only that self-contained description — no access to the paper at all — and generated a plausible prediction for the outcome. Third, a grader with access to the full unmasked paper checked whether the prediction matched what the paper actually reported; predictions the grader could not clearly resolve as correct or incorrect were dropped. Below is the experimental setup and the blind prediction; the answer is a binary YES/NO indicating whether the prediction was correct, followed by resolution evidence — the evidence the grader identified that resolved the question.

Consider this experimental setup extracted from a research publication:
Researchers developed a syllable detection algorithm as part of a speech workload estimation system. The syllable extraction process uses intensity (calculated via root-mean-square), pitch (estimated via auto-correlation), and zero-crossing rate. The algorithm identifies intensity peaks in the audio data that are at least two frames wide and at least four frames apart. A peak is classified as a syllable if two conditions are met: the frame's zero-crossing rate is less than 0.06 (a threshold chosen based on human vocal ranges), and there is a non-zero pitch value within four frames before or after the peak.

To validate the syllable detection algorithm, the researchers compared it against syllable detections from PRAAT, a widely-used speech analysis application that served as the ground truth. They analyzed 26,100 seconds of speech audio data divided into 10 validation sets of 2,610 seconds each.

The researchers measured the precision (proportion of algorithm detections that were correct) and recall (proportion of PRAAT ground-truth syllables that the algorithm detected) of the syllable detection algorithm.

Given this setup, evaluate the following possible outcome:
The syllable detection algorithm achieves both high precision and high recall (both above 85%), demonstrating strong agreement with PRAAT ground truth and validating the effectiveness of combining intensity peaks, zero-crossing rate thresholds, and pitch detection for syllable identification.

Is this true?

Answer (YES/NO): NO